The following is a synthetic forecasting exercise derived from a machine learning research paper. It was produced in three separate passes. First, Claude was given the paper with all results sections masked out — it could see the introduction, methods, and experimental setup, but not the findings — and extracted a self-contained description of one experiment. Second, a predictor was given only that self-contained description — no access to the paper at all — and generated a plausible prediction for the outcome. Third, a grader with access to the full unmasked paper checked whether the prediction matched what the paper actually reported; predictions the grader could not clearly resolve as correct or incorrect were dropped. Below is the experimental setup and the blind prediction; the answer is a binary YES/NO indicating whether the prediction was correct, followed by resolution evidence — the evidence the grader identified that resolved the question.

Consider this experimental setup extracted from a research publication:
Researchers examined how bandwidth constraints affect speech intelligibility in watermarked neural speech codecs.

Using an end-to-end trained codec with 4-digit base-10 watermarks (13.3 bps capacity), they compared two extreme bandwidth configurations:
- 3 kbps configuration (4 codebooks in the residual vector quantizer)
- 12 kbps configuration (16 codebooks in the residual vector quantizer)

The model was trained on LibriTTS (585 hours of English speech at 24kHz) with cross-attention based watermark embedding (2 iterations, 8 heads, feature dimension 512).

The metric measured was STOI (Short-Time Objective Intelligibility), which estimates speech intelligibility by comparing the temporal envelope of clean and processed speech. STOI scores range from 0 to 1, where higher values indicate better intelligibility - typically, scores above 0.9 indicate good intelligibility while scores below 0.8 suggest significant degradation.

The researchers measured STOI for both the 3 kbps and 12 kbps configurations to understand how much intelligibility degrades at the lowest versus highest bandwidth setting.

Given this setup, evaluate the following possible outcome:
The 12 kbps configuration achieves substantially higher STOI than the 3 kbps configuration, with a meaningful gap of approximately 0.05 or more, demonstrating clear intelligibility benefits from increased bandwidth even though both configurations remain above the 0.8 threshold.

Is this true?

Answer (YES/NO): NO